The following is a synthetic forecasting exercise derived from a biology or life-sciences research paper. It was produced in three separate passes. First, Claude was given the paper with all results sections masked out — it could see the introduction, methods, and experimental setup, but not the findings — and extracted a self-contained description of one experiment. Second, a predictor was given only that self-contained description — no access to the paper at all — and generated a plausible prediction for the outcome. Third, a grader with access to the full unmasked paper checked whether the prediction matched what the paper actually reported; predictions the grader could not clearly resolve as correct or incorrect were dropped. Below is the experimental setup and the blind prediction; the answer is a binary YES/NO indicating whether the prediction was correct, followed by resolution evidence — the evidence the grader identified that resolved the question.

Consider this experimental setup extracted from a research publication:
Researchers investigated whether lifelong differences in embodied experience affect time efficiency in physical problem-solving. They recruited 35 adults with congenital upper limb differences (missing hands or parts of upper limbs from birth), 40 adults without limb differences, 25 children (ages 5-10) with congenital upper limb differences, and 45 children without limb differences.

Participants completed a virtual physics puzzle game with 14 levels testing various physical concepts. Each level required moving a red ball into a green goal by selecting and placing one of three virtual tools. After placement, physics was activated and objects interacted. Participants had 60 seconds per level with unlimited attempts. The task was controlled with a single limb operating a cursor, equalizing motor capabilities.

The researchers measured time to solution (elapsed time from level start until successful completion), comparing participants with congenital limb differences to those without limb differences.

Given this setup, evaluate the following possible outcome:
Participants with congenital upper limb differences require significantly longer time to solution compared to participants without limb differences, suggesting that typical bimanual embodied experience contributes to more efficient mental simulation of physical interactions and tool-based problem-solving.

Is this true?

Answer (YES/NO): NO